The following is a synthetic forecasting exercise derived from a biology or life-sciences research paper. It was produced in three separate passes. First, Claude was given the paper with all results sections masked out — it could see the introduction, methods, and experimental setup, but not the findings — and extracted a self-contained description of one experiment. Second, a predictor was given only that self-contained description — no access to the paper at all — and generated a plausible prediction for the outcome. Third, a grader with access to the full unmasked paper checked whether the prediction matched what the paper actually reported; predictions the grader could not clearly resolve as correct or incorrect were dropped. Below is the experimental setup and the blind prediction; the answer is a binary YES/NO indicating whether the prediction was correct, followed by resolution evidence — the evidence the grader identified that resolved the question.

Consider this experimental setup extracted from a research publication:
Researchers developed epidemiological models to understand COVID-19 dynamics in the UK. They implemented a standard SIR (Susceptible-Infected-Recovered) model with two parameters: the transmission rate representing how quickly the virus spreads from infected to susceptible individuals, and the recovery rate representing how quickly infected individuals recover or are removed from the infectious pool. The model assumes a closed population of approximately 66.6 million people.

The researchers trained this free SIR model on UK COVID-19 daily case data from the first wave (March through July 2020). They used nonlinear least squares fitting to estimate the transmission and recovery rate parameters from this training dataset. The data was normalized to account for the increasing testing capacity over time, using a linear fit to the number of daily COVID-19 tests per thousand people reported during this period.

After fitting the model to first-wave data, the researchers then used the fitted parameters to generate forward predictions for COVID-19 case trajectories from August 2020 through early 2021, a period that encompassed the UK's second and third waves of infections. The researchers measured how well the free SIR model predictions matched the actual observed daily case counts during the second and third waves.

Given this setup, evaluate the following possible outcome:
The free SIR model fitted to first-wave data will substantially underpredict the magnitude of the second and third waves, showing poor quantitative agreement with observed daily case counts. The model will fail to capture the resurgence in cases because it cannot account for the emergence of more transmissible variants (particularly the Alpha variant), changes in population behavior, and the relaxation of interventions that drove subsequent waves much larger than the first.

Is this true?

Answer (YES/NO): NO